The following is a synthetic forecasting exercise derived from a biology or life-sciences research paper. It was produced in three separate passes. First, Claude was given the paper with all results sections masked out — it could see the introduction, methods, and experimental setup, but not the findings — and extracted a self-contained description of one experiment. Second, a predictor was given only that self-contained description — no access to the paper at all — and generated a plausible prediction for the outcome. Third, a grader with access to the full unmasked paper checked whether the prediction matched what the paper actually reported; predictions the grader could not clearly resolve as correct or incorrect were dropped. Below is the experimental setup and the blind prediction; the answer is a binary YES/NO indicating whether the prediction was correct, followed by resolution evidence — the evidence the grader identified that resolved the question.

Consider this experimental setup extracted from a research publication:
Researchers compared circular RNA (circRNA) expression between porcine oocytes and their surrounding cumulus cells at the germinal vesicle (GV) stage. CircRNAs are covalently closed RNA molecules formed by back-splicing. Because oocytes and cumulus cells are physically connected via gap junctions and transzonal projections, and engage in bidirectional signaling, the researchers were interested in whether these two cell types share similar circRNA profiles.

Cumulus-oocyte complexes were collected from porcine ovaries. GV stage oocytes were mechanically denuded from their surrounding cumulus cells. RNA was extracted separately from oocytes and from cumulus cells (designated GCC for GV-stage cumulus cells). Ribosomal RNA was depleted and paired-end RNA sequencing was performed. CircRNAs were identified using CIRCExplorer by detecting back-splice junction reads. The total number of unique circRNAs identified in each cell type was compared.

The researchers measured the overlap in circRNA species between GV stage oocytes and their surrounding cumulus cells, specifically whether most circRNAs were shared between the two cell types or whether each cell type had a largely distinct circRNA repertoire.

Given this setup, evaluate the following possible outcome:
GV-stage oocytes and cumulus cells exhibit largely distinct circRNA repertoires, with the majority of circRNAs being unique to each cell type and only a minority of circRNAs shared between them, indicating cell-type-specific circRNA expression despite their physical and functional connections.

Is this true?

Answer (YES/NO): NO